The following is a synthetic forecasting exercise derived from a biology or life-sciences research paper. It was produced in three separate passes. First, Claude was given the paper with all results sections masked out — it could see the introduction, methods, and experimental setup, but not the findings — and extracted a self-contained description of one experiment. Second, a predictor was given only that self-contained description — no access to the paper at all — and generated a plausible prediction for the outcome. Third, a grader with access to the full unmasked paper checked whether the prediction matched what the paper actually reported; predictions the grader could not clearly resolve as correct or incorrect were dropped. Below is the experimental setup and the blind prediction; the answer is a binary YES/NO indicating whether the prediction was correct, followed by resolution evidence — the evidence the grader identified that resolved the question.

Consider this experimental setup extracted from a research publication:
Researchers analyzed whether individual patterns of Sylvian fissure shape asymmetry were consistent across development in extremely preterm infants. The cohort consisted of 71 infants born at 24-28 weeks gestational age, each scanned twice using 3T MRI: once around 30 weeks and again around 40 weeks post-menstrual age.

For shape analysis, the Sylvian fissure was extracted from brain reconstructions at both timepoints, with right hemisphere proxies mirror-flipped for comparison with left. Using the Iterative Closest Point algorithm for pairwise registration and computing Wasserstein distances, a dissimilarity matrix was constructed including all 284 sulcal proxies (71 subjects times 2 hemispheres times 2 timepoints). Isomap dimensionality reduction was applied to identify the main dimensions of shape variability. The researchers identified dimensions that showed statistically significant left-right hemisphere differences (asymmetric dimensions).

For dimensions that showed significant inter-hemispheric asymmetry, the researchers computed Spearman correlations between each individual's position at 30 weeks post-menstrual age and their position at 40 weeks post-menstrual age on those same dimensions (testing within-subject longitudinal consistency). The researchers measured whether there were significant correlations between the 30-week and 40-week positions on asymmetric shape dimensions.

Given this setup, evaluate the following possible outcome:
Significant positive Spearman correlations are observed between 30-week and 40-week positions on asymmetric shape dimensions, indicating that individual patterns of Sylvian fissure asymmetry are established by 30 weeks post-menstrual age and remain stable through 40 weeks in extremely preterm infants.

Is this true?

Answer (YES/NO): YES